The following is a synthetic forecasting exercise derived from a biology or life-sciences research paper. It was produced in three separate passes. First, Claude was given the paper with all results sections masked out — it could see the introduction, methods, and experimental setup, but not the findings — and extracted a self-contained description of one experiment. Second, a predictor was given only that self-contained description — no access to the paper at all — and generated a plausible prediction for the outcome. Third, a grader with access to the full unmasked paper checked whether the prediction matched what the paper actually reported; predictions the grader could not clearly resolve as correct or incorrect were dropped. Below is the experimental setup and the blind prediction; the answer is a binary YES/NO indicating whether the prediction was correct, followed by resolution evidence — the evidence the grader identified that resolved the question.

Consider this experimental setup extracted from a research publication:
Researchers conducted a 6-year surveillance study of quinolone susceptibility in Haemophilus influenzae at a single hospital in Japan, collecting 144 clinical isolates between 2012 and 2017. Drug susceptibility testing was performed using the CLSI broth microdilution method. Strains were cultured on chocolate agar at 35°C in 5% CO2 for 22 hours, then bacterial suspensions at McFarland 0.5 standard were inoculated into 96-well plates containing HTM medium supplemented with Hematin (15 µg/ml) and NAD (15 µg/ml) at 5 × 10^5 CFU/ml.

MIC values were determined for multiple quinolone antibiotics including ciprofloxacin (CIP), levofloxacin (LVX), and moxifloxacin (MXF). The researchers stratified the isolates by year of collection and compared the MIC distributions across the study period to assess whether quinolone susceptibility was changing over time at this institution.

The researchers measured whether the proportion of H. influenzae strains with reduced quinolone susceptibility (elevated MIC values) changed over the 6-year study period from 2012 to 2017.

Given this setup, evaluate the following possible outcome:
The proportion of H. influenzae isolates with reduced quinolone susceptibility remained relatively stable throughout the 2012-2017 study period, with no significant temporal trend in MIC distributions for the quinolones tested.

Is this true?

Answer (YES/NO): NO